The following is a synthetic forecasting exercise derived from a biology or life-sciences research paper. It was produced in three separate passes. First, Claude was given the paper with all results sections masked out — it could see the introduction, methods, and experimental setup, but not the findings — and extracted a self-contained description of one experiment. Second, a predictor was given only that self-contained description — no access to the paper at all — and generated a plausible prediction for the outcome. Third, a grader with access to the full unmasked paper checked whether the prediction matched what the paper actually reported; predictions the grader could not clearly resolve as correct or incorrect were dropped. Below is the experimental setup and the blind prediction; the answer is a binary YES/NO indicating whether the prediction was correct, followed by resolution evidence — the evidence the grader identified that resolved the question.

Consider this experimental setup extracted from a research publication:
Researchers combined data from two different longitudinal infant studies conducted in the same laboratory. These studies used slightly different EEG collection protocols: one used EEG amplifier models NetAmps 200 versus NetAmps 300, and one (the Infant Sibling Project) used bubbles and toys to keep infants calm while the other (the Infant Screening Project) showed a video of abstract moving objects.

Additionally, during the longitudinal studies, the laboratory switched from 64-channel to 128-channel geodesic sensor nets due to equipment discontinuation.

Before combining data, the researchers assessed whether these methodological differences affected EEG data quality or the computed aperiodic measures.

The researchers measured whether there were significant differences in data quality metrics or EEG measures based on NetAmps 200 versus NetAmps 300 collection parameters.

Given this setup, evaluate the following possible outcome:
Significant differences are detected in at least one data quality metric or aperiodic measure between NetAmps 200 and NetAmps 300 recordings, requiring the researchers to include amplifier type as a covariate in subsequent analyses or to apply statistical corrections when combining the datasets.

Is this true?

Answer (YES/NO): NO